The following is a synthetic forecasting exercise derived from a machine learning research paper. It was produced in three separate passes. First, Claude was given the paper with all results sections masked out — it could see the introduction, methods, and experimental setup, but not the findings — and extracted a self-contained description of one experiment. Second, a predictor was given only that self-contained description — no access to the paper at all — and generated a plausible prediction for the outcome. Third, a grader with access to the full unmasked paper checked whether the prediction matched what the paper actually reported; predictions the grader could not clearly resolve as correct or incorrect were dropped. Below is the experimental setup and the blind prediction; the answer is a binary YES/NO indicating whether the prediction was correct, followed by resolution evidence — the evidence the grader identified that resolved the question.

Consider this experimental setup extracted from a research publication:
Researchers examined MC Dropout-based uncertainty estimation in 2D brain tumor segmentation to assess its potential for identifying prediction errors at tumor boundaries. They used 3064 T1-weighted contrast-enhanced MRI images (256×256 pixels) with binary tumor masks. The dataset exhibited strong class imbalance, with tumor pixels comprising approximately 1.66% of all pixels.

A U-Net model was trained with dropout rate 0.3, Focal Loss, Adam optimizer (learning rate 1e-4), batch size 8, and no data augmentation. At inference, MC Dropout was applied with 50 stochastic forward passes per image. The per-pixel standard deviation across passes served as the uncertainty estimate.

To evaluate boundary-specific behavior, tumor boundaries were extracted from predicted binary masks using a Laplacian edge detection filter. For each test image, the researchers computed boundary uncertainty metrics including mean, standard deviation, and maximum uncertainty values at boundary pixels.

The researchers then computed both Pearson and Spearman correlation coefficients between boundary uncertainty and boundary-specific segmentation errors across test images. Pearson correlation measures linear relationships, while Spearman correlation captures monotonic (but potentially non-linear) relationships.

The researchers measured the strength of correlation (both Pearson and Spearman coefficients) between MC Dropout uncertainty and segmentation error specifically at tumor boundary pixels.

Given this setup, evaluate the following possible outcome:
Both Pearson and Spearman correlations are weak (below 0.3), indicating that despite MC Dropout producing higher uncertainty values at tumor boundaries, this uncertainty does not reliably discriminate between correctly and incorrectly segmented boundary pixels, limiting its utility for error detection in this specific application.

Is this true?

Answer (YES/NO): YES